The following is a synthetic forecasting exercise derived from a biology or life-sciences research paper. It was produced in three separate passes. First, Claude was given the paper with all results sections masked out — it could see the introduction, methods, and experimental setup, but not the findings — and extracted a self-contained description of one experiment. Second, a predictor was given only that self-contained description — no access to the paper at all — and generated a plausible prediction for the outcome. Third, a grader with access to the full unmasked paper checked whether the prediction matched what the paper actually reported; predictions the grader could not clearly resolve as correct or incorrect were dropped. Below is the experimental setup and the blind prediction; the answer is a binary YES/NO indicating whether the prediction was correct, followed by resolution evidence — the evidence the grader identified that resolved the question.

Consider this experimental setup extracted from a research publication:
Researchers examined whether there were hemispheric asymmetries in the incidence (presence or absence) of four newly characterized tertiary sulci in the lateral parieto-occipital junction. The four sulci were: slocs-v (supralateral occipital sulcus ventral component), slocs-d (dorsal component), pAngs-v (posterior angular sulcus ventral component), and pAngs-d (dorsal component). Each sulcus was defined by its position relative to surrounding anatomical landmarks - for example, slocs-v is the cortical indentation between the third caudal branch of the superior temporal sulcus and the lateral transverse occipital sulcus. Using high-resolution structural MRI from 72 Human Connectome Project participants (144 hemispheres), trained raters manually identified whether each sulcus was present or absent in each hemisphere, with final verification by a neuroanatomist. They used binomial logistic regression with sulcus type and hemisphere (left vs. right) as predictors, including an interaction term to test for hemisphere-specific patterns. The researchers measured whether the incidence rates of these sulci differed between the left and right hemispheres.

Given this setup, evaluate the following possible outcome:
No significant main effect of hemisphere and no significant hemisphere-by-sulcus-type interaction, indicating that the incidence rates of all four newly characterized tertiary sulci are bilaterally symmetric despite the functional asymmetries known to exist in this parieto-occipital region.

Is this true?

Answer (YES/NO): YES